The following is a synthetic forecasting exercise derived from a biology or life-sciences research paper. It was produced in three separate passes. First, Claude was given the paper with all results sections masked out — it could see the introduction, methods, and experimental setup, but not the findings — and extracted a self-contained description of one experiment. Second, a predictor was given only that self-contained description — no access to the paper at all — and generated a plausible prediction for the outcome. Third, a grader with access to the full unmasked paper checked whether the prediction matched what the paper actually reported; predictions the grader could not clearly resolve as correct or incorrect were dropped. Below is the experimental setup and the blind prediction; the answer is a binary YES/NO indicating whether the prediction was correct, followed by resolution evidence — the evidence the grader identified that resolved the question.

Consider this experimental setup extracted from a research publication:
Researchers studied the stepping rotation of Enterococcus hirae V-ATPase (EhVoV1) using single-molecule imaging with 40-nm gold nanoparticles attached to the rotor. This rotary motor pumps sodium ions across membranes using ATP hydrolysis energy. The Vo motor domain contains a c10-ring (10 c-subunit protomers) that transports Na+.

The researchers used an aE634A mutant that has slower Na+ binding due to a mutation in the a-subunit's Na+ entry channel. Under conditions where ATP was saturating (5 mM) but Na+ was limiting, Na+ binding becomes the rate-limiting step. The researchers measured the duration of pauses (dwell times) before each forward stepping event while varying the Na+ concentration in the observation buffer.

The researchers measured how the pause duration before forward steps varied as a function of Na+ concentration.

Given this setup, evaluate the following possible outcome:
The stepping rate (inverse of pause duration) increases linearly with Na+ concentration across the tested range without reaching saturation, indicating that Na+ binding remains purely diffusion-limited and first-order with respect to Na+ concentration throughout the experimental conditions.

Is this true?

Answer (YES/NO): YES